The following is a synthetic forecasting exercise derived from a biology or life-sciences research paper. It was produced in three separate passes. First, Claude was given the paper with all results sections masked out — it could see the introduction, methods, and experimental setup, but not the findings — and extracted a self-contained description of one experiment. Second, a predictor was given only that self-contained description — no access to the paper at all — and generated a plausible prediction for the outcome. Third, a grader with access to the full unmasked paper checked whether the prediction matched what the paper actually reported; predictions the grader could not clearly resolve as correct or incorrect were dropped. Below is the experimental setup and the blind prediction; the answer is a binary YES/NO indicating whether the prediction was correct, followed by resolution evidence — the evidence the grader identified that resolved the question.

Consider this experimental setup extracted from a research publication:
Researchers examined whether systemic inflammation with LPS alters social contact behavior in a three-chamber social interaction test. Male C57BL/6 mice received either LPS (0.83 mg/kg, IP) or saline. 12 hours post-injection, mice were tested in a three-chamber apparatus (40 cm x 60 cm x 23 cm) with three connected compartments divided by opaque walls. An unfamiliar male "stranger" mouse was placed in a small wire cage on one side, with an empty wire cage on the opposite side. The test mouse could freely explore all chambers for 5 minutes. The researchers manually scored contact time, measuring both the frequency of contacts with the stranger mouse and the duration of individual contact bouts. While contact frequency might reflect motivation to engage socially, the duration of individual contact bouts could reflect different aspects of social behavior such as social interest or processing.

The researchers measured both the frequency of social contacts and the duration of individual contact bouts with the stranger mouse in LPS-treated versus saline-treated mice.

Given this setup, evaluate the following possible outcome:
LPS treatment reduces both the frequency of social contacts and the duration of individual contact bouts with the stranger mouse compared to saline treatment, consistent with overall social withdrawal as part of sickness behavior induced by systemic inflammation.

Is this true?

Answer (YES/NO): NO